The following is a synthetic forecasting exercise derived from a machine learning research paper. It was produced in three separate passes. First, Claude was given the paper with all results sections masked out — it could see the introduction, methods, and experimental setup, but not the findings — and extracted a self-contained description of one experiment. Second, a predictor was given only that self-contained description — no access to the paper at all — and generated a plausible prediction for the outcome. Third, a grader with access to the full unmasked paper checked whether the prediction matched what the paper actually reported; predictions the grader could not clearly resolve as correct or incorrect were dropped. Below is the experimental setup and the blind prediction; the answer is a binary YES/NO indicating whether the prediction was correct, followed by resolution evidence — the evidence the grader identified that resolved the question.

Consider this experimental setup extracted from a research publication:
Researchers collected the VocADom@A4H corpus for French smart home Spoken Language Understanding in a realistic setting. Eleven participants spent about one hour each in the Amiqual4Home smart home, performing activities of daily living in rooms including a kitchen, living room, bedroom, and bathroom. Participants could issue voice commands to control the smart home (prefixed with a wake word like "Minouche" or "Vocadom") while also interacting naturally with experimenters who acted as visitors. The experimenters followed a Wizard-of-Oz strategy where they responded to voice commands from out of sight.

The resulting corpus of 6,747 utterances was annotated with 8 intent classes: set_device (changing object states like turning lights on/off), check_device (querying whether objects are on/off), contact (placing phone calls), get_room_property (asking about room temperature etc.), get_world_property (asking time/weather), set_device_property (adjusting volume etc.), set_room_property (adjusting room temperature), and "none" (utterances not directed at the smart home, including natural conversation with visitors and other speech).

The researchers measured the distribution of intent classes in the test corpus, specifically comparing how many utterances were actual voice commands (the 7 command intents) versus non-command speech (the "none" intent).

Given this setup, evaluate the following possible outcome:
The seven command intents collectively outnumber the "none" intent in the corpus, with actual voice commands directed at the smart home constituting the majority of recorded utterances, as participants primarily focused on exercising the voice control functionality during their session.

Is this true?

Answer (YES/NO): NO